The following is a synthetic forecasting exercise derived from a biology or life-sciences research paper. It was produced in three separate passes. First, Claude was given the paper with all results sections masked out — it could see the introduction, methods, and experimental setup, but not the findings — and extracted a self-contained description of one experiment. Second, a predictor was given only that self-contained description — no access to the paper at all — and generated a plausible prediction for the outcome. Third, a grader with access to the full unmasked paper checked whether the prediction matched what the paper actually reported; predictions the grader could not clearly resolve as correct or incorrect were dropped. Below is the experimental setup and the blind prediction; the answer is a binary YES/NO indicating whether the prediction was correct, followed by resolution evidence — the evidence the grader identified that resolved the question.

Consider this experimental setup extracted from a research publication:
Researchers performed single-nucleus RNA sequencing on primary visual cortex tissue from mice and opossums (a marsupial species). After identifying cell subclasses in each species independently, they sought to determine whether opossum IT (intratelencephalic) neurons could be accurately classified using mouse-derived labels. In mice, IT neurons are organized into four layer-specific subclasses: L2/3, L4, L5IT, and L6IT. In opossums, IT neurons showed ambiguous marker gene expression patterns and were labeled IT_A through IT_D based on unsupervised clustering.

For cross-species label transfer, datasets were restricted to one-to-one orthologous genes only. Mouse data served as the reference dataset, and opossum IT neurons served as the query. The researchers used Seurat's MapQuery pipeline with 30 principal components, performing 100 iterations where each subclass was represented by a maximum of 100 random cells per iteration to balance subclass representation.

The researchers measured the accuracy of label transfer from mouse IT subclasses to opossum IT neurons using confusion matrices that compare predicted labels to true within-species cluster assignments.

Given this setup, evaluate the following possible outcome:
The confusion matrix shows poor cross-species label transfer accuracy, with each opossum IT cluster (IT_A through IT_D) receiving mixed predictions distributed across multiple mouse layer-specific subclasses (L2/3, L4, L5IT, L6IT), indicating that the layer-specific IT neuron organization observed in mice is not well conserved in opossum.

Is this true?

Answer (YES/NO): NO